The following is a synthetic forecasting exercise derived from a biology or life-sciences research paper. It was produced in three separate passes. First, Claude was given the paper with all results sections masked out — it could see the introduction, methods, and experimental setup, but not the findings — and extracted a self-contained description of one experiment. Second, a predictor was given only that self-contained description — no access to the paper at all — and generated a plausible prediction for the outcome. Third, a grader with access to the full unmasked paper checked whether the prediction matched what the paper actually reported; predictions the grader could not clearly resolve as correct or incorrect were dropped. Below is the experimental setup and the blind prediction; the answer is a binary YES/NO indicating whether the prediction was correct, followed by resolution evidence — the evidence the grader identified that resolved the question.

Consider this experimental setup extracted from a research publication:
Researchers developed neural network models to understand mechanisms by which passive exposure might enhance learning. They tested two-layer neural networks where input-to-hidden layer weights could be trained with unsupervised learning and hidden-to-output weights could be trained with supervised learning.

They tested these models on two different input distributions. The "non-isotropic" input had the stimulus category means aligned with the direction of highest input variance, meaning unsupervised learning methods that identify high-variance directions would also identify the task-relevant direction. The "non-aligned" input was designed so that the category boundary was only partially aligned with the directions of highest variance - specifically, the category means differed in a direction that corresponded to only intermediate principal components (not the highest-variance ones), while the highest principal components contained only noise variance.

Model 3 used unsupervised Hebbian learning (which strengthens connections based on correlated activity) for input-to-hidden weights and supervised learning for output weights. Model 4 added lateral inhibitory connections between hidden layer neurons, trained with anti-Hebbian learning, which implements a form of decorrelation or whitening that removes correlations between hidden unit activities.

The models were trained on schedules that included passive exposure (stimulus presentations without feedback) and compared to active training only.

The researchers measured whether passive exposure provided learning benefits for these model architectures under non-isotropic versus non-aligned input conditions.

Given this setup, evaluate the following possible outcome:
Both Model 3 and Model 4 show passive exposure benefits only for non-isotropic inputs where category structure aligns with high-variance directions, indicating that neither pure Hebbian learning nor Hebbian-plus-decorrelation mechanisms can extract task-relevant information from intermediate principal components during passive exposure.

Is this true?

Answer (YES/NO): NO